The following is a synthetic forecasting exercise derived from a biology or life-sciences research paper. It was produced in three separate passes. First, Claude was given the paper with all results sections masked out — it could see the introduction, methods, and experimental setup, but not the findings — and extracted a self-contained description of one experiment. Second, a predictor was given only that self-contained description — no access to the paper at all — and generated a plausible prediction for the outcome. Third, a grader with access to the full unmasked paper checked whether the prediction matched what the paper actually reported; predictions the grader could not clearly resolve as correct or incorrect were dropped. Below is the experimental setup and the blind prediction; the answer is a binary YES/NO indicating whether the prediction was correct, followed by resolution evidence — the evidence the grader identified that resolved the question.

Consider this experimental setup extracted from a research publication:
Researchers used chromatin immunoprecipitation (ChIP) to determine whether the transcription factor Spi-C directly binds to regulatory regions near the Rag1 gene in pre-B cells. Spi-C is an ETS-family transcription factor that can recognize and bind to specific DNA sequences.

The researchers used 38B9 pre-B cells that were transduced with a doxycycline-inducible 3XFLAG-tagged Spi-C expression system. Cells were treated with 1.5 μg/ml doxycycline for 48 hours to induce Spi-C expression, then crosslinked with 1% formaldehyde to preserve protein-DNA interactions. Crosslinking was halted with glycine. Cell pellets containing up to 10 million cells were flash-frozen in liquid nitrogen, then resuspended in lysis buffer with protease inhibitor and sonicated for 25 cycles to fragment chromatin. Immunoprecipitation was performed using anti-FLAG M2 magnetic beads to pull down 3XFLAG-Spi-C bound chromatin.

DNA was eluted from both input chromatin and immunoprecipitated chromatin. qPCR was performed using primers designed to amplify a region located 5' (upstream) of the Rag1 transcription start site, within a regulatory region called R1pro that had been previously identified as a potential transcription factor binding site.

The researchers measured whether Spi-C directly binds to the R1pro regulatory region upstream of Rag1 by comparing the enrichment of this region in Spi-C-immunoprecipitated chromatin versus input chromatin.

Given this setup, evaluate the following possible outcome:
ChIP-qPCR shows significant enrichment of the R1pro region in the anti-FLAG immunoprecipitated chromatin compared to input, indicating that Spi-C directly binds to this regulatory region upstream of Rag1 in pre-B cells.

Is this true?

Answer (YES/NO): YES